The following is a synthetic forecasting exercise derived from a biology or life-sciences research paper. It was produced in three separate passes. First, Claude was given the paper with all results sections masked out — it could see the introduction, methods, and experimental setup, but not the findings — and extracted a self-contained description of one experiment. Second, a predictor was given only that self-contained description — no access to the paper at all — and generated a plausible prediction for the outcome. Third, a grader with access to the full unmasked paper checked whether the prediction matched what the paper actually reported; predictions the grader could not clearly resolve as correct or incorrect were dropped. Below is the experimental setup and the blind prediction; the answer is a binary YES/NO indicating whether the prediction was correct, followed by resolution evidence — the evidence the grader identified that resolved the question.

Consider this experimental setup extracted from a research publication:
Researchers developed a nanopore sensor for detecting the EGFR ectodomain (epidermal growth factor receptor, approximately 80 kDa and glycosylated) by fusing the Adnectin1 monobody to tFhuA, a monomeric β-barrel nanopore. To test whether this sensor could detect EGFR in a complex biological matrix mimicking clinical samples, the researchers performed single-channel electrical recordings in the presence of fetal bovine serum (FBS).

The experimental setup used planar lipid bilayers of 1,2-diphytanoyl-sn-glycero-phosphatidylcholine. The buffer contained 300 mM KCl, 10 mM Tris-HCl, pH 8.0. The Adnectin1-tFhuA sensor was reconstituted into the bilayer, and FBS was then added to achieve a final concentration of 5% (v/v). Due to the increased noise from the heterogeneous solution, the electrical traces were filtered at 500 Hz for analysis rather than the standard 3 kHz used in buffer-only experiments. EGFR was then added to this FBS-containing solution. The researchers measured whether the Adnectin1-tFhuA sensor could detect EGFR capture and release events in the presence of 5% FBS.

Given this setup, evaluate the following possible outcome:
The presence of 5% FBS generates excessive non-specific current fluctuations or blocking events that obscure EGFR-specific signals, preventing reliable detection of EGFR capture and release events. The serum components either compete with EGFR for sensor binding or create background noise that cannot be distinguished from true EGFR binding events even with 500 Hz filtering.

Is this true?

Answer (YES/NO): NO